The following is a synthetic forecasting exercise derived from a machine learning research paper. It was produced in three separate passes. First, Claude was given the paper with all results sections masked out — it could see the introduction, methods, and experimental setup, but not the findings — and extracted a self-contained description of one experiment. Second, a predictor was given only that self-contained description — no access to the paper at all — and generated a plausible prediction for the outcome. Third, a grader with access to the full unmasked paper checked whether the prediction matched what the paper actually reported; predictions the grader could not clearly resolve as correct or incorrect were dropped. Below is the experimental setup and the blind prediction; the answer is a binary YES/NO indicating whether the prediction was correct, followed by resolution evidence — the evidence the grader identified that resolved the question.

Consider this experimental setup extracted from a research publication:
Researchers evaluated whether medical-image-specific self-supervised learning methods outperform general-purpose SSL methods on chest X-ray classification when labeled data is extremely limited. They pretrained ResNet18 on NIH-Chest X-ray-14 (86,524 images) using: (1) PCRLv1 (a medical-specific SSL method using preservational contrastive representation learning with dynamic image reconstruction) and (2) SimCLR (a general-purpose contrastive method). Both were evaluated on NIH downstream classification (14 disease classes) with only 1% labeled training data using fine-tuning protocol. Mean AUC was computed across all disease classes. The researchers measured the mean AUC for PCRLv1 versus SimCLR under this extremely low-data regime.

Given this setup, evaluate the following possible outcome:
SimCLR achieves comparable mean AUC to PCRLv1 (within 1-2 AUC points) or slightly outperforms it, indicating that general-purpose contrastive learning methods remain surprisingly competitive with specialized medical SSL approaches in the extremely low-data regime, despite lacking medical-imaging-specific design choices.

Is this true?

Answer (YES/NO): YES